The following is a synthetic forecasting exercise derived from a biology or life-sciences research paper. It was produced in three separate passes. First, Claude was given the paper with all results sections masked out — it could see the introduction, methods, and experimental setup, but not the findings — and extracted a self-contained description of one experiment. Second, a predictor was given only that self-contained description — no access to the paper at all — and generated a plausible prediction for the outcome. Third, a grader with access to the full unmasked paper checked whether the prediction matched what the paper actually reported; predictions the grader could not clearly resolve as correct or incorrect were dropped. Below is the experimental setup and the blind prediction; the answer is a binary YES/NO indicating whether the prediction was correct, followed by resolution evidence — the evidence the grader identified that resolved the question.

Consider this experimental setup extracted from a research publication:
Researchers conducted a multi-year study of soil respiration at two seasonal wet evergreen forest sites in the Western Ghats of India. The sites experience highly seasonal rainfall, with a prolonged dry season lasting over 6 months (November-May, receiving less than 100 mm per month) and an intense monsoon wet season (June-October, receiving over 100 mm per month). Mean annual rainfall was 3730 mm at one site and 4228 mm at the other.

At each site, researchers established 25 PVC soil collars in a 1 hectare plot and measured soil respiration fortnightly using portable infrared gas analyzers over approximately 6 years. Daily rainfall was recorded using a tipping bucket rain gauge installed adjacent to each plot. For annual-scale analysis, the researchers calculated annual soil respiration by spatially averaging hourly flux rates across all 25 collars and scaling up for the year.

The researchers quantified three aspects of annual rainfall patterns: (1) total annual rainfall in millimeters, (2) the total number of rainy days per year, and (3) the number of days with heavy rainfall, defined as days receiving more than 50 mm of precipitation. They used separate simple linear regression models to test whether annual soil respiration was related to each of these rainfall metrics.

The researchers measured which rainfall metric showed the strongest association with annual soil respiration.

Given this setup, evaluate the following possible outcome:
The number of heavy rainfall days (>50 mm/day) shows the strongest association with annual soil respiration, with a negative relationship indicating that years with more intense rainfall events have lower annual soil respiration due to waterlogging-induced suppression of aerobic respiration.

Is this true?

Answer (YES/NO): NO